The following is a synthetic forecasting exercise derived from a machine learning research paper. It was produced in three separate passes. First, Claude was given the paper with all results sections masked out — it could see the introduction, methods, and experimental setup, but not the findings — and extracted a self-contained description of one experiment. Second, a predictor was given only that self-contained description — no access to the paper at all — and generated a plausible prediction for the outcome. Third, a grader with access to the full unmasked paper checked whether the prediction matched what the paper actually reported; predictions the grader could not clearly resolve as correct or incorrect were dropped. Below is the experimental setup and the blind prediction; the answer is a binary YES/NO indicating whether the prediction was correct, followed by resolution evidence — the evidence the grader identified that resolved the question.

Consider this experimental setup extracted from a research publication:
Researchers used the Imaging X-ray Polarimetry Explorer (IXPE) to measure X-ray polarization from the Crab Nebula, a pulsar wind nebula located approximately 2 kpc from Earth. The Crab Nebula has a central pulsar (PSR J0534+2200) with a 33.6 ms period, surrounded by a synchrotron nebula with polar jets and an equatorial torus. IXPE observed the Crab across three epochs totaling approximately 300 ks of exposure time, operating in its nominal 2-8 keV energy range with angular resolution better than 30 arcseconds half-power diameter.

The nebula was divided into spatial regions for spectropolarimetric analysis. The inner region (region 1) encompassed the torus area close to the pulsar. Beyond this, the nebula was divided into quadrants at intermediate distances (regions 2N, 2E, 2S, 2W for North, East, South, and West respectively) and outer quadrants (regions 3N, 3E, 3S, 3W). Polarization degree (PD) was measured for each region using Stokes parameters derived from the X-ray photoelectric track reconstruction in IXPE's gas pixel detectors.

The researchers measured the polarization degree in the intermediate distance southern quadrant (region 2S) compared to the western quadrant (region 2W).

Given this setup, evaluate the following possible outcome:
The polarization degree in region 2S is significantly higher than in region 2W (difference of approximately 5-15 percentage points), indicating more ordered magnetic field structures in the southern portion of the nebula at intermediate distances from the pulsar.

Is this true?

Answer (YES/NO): NO